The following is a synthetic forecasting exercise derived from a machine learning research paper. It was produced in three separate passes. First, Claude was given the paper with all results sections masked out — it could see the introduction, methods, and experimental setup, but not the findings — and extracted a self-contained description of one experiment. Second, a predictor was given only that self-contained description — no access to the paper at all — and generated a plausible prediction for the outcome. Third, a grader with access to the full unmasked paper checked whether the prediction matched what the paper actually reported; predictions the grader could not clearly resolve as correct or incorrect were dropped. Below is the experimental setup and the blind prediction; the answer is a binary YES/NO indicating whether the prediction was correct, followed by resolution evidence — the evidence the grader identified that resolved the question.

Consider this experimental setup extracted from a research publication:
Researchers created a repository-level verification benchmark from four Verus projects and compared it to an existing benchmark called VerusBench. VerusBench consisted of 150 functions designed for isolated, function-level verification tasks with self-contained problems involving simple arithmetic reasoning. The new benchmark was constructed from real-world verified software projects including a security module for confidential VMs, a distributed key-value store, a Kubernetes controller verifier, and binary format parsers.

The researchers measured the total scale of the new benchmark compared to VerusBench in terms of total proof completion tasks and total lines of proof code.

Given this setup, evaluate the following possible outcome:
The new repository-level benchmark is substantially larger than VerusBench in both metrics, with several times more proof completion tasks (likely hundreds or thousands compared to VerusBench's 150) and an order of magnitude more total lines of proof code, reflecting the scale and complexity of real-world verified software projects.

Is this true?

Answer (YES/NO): YES